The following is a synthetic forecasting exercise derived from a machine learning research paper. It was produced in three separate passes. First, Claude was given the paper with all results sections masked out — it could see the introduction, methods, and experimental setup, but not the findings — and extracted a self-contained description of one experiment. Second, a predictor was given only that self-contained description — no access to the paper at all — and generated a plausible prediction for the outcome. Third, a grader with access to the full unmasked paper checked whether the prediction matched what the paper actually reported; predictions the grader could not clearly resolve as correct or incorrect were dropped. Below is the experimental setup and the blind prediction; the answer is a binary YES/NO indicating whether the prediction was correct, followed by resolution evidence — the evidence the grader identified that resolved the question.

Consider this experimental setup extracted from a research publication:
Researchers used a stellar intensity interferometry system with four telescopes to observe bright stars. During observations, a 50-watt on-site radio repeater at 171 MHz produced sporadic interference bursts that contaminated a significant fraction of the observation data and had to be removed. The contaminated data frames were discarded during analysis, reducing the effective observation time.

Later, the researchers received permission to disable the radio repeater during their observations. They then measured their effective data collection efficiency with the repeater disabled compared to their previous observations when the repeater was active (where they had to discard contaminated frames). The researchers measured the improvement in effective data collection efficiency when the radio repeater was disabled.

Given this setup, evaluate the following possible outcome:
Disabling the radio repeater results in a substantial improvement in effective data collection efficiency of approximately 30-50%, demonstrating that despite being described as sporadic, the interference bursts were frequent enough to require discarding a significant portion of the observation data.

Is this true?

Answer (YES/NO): YES